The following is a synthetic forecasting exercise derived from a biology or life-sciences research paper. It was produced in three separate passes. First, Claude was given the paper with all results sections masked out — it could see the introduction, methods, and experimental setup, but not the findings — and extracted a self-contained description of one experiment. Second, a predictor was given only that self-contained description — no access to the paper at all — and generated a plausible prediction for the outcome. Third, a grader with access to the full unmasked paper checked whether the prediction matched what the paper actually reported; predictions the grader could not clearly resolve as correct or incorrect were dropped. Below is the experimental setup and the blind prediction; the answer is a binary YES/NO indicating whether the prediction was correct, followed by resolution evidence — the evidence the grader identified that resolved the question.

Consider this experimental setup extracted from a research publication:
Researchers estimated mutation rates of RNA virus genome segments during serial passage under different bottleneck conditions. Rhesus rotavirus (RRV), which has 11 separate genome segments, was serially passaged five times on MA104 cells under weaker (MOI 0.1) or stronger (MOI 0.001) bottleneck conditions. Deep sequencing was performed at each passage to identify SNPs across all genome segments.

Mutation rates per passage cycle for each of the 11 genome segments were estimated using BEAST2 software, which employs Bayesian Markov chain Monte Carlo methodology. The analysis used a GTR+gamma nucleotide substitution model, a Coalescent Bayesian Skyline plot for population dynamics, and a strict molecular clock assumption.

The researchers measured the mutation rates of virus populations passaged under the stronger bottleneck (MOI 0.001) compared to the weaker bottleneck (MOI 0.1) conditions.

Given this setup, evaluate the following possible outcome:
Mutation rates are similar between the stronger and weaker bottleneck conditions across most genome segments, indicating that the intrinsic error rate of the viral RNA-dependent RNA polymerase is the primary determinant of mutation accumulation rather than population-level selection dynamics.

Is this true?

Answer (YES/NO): NO